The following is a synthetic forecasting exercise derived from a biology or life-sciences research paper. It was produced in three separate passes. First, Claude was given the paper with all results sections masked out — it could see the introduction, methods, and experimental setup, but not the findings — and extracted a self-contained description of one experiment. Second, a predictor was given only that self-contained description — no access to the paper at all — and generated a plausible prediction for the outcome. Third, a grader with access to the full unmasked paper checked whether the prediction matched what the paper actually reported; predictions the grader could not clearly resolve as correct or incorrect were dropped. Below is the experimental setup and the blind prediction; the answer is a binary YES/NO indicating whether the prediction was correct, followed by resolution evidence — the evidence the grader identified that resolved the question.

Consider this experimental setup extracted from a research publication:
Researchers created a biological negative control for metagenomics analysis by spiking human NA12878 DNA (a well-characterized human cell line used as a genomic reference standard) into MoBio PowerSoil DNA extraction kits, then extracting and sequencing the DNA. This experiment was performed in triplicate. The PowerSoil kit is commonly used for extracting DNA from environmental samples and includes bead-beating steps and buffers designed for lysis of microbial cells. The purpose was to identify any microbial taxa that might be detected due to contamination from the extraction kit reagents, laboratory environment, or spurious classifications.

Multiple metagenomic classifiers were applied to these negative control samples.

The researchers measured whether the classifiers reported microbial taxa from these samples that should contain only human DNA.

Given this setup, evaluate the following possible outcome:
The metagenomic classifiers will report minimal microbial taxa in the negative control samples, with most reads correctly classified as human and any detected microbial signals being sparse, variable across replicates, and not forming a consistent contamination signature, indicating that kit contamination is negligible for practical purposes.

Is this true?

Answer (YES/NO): NO